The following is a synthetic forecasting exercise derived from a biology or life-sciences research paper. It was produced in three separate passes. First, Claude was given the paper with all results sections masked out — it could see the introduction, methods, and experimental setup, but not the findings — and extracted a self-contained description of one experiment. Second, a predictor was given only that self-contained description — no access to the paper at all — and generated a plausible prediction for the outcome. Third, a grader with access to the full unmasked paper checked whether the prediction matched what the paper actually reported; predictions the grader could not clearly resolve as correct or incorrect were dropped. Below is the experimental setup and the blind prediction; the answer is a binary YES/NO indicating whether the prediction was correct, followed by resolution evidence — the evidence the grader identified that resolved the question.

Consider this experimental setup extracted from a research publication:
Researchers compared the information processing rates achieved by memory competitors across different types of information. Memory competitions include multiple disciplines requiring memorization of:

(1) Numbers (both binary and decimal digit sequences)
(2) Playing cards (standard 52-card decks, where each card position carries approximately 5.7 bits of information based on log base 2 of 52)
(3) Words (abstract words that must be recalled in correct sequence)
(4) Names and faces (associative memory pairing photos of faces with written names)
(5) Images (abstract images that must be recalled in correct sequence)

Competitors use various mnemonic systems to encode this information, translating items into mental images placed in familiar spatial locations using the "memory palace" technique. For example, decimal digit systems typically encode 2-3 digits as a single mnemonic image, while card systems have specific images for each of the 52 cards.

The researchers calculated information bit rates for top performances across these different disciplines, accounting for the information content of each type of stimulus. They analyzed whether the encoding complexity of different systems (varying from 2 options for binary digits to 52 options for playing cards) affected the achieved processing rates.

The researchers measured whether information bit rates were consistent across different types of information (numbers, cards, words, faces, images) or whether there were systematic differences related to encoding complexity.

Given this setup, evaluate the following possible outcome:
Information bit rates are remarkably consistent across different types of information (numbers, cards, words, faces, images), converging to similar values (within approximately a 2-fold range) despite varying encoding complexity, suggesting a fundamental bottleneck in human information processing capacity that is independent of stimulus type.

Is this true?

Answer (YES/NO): NO